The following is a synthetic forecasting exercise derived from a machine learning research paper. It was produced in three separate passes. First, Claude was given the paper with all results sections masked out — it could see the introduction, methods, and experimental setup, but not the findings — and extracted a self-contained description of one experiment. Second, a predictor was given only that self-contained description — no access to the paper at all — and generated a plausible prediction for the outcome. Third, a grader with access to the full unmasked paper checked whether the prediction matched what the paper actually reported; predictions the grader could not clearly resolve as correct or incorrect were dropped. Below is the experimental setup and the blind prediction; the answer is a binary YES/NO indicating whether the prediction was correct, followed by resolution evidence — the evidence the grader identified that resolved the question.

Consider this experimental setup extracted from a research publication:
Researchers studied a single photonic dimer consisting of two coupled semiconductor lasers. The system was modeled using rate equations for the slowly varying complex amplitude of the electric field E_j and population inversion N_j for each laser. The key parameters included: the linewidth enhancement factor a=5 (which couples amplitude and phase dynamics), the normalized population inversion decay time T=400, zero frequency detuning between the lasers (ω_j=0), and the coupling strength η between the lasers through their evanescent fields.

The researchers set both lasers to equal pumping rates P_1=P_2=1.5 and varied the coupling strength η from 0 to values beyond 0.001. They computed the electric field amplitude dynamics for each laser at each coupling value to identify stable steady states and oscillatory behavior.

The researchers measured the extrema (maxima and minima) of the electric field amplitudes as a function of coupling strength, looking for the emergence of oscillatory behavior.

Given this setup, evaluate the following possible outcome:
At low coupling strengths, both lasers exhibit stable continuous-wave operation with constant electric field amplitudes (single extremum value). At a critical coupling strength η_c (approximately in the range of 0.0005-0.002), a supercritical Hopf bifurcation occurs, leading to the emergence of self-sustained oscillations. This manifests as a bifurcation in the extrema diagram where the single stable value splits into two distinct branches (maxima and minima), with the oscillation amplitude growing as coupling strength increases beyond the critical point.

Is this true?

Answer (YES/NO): YES